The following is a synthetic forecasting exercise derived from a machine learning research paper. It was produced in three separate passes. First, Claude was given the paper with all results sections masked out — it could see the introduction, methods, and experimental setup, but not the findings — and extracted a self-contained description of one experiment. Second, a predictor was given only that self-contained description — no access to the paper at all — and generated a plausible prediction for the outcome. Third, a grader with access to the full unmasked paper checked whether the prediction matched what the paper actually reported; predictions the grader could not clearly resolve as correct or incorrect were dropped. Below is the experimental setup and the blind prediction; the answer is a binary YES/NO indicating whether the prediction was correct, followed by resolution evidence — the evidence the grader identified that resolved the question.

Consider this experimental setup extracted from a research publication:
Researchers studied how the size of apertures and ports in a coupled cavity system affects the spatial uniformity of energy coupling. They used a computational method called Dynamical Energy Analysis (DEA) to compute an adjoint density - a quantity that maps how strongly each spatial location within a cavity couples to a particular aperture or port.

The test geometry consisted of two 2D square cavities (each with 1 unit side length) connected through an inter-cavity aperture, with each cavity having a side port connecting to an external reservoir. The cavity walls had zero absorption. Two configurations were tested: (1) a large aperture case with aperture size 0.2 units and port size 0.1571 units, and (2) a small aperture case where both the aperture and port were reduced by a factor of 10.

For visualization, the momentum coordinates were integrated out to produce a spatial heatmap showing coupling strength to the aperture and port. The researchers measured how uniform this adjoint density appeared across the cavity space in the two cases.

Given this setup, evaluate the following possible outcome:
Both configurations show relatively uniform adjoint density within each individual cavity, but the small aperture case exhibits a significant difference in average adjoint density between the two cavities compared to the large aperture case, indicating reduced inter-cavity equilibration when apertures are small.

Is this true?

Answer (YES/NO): NO